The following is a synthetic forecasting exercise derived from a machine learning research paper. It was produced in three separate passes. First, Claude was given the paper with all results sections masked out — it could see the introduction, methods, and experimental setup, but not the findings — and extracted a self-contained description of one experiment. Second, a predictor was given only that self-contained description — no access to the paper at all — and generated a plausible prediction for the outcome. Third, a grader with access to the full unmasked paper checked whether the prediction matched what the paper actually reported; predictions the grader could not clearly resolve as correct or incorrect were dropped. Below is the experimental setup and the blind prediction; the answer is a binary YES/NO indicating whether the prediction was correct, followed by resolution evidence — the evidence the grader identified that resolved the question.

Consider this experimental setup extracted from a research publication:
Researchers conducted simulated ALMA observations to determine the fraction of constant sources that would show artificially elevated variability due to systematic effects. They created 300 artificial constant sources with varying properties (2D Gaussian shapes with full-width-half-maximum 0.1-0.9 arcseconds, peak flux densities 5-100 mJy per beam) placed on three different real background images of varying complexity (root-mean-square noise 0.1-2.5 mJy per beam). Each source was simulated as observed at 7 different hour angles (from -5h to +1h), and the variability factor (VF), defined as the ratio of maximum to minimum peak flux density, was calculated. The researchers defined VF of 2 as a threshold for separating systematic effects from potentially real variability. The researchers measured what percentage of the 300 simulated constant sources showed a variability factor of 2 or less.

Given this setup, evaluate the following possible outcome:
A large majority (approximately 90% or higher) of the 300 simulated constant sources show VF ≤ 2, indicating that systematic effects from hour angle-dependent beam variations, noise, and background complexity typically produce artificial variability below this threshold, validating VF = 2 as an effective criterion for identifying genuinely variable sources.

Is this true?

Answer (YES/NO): NO